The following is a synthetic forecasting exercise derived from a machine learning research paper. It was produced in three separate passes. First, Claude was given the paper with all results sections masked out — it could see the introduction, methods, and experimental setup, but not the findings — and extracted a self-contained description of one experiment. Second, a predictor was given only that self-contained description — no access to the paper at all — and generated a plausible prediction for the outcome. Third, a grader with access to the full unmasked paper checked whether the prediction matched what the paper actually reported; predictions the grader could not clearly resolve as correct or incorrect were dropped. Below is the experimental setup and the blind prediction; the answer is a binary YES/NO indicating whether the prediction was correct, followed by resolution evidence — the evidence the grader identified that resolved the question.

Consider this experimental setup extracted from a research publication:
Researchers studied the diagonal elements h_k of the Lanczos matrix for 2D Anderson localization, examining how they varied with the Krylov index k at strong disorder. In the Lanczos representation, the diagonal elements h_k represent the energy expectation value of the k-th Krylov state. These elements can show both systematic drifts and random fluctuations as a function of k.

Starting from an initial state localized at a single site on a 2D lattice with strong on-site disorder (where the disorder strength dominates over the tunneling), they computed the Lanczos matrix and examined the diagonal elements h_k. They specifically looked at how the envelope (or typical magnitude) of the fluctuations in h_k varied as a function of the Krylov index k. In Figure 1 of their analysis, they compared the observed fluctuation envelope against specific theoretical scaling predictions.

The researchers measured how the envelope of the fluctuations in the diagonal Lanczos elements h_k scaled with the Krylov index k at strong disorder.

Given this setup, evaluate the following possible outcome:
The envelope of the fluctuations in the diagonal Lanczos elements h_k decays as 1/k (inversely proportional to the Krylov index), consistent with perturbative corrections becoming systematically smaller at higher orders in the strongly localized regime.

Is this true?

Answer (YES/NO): NO